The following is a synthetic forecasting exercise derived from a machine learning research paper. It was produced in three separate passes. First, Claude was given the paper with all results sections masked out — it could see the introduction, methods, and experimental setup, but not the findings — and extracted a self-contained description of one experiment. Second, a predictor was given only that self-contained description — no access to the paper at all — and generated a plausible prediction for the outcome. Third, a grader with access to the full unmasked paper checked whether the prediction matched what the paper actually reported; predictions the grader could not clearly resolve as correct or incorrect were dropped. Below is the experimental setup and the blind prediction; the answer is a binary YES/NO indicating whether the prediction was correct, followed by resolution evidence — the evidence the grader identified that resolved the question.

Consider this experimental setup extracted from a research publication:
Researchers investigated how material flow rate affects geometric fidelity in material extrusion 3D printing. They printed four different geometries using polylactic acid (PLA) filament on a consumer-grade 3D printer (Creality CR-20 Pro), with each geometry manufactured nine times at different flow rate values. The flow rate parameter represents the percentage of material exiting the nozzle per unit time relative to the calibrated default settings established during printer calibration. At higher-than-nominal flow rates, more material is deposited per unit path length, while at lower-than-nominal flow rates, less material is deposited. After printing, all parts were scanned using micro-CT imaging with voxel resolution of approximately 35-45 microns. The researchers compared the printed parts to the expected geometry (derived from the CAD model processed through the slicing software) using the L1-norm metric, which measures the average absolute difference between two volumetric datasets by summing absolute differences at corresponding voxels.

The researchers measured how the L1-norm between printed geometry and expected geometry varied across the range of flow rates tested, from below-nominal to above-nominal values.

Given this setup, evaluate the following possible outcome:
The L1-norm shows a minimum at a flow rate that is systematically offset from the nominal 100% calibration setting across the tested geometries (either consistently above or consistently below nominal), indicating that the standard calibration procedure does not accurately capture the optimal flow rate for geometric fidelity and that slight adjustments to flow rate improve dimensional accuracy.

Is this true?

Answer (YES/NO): NO